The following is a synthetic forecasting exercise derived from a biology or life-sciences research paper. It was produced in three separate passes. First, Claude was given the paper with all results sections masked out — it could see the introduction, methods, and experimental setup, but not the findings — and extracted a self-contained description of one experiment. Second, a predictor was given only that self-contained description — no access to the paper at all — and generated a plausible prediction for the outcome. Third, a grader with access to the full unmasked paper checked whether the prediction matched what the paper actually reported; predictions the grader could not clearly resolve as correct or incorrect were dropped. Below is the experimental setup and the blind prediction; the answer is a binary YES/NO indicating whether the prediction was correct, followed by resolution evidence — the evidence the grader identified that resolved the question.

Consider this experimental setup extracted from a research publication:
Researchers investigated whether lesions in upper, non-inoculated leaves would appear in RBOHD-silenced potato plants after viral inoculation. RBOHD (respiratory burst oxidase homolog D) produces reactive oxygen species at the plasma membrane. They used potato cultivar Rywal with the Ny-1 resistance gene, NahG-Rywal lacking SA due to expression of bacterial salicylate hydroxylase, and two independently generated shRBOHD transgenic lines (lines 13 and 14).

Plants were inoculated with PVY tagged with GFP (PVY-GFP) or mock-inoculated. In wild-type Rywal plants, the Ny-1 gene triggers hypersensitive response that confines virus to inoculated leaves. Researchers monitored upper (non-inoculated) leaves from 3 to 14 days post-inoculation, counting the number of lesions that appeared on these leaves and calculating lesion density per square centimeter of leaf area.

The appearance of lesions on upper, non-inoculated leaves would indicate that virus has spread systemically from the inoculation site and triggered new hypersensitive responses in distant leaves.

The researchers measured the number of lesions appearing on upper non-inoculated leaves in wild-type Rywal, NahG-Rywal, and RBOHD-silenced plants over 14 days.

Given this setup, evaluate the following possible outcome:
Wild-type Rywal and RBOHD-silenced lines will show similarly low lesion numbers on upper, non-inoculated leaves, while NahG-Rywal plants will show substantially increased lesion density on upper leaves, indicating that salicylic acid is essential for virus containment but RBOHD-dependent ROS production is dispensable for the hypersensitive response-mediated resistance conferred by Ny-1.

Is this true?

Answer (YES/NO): NO